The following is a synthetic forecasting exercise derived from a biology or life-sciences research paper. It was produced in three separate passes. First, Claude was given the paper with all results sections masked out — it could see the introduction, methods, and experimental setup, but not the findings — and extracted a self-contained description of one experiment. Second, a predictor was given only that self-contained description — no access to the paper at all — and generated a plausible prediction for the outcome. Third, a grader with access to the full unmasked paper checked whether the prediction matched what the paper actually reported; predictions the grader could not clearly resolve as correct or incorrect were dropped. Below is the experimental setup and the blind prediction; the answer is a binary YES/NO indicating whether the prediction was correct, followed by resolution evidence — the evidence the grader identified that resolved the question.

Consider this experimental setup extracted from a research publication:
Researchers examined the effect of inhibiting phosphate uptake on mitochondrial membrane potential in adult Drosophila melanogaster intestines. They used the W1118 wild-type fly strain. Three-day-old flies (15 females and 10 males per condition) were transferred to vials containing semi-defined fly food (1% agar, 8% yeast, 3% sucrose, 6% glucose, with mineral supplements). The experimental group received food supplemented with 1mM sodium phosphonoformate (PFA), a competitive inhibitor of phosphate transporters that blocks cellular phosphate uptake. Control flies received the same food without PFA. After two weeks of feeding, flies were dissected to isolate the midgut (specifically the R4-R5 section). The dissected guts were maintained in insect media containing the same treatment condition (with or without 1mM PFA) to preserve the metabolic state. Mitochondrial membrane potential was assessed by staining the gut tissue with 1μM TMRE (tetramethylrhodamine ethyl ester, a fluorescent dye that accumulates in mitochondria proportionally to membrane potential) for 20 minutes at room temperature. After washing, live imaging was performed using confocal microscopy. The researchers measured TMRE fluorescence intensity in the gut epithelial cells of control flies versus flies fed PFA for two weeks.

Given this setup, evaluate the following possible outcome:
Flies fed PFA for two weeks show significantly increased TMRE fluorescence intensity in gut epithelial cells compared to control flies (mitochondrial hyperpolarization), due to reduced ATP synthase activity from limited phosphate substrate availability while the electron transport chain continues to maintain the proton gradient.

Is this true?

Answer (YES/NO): YES